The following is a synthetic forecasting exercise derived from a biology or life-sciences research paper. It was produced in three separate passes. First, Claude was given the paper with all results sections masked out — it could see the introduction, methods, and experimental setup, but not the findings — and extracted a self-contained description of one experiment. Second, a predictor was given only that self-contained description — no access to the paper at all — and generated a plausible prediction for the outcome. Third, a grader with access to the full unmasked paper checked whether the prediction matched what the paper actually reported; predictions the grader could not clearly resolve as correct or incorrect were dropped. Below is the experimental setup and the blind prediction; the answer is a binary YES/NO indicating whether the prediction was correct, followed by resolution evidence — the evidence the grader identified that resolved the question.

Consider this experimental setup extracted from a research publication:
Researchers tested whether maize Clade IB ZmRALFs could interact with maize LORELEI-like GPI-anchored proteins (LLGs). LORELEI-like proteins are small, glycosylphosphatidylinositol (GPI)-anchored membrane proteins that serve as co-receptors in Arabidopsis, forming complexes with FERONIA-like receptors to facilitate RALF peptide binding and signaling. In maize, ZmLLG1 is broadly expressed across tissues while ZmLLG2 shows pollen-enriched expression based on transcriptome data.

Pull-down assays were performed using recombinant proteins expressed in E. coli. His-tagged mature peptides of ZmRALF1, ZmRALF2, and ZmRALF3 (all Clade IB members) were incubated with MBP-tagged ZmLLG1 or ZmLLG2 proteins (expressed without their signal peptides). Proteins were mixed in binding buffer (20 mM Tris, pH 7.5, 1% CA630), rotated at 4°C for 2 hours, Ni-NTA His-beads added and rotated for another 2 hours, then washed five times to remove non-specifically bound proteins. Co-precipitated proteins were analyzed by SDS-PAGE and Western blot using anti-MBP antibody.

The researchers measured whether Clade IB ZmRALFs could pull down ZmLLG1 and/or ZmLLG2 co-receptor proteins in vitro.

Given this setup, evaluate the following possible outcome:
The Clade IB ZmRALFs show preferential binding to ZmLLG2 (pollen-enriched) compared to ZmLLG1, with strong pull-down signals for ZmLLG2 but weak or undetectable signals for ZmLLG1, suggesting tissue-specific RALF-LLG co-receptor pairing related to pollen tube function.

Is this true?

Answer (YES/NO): NO